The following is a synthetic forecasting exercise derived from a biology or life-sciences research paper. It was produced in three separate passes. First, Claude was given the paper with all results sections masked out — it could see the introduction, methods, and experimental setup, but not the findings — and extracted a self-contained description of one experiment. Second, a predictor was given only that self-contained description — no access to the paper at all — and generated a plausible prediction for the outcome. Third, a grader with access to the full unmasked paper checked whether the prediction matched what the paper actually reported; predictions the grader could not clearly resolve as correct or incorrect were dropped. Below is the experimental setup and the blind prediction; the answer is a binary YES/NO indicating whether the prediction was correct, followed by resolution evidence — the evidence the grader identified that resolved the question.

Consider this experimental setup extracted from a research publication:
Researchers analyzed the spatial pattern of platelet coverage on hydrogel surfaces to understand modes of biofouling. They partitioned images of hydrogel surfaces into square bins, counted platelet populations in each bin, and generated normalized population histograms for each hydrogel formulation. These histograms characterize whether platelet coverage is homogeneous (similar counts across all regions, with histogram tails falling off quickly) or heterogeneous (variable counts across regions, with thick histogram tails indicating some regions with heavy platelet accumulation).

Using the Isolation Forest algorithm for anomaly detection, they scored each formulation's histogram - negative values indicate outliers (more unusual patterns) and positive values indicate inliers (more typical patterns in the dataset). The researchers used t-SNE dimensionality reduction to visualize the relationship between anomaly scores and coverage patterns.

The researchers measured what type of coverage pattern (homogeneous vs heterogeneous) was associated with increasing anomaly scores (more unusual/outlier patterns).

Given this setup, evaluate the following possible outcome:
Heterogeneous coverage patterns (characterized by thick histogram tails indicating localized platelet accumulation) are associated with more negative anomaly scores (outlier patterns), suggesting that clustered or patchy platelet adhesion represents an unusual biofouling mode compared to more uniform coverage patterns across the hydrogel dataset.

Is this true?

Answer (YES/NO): YES